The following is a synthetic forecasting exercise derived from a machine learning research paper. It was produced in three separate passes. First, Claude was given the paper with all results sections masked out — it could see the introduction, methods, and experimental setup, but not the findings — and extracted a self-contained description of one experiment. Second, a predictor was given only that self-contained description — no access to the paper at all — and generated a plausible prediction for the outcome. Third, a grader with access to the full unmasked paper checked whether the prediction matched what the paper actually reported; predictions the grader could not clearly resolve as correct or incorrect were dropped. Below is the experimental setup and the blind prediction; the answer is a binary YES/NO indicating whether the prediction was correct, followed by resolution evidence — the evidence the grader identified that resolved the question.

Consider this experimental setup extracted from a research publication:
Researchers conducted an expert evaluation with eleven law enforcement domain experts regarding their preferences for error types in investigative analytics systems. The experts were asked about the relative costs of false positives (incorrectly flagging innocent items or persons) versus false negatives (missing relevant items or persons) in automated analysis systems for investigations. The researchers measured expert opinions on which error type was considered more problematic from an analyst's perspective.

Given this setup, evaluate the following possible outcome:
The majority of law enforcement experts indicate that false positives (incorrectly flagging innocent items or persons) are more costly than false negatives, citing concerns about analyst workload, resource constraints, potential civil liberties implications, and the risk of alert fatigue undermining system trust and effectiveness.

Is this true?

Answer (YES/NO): NO